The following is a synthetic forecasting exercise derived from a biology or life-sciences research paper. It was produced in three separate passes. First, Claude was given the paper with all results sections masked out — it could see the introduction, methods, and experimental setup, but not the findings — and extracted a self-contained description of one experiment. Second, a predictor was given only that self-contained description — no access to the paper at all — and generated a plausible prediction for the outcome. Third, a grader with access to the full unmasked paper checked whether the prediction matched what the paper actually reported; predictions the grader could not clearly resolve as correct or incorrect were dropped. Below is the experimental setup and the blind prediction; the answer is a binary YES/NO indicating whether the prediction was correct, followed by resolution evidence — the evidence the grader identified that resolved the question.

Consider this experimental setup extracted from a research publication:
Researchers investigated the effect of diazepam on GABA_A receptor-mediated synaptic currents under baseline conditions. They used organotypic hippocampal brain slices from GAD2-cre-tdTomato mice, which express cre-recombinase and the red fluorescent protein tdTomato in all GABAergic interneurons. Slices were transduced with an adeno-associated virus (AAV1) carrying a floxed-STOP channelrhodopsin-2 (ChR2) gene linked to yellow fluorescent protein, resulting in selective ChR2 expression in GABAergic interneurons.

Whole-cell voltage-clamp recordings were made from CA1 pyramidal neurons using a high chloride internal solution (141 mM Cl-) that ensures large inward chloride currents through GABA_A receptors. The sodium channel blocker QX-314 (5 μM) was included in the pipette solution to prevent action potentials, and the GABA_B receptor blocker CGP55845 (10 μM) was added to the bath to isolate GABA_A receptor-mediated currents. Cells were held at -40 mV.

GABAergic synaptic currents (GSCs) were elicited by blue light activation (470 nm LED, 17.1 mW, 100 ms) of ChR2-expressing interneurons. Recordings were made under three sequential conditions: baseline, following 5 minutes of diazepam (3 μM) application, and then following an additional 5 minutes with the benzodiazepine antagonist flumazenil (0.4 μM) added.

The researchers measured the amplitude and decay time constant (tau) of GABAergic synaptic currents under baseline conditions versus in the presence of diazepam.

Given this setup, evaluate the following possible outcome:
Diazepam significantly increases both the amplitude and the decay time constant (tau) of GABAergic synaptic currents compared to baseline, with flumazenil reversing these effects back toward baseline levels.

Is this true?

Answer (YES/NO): NO